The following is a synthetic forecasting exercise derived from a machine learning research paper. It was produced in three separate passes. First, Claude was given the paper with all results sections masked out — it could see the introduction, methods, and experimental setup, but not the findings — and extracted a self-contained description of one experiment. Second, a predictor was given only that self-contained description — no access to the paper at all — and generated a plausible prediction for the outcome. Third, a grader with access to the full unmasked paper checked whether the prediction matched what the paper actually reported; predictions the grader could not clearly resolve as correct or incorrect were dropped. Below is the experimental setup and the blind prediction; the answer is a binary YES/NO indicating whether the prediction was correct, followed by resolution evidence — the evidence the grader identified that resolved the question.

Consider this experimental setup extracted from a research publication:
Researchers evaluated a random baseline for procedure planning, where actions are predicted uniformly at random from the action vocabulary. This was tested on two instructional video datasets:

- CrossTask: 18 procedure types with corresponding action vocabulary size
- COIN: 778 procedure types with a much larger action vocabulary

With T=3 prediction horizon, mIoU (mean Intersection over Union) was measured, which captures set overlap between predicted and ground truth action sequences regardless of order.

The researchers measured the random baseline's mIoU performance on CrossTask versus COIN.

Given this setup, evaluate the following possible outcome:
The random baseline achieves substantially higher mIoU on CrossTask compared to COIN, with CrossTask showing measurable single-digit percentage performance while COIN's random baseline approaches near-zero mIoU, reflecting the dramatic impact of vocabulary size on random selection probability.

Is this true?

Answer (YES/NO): NO